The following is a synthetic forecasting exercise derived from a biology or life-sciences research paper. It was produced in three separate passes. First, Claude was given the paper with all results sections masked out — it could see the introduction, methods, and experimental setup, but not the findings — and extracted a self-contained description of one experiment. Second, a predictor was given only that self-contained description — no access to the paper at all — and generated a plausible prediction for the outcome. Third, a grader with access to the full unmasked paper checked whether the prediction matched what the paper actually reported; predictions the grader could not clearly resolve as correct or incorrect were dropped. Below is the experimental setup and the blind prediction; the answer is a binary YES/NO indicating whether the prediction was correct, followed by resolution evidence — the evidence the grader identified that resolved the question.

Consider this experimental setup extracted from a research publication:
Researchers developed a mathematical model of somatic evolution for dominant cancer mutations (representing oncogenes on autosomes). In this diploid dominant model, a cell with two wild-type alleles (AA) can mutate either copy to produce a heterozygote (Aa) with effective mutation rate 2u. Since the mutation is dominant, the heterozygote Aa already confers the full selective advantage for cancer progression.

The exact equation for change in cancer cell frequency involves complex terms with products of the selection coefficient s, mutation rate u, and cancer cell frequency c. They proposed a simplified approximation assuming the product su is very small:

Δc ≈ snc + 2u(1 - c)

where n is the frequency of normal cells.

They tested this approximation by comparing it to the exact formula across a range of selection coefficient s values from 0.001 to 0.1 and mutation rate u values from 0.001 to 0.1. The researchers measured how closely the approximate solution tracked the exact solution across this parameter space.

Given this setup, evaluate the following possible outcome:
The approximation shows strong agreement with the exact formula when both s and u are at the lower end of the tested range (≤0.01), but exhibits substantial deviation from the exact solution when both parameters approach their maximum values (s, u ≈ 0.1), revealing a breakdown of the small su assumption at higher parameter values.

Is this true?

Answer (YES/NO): NO